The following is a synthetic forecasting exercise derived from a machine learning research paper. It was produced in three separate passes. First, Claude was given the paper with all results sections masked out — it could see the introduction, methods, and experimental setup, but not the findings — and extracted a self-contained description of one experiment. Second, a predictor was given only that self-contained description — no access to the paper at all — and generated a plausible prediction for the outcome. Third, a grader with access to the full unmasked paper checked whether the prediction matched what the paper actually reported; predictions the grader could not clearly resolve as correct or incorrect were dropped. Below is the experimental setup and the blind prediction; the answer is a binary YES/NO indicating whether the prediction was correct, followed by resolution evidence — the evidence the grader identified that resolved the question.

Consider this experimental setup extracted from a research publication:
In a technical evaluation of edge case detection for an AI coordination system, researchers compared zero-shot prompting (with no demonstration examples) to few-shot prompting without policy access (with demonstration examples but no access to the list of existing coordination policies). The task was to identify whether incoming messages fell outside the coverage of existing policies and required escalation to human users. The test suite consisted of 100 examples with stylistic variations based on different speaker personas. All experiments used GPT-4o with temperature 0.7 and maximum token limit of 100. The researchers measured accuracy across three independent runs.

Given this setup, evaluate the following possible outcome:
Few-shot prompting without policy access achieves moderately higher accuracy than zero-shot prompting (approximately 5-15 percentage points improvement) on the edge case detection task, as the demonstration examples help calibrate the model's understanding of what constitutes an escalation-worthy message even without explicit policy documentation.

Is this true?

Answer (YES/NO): YES